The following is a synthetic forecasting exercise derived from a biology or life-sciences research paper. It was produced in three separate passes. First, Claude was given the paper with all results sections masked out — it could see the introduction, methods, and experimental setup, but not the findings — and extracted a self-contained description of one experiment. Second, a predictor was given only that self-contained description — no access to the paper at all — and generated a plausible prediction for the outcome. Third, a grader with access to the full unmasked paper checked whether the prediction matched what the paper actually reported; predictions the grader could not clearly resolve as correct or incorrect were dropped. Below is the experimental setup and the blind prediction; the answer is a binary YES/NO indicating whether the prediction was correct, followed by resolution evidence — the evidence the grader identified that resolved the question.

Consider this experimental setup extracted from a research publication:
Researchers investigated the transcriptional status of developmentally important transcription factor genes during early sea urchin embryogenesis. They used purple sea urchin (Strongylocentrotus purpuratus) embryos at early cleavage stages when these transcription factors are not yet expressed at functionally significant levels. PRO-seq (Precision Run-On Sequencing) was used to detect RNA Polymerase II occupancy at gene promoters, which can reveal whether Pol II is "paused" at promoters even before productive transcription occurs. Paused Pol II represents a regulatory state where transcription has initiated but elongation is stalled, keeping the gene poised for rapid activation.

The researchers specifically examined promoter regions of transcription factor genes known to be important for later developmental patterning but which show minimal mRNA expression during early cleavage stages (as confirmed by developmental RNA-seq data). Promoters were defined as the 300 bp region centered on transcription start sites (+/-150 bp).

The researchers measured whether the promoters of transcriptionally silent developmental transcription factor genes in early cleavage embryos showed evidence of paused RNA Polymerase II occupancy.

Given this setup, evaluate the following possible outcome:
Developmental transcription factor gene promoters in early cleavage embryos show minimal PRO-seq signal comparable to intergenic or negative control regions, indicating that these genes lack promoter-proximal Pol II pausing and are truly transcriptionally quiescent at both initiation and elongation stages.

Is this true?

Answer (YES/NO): NO